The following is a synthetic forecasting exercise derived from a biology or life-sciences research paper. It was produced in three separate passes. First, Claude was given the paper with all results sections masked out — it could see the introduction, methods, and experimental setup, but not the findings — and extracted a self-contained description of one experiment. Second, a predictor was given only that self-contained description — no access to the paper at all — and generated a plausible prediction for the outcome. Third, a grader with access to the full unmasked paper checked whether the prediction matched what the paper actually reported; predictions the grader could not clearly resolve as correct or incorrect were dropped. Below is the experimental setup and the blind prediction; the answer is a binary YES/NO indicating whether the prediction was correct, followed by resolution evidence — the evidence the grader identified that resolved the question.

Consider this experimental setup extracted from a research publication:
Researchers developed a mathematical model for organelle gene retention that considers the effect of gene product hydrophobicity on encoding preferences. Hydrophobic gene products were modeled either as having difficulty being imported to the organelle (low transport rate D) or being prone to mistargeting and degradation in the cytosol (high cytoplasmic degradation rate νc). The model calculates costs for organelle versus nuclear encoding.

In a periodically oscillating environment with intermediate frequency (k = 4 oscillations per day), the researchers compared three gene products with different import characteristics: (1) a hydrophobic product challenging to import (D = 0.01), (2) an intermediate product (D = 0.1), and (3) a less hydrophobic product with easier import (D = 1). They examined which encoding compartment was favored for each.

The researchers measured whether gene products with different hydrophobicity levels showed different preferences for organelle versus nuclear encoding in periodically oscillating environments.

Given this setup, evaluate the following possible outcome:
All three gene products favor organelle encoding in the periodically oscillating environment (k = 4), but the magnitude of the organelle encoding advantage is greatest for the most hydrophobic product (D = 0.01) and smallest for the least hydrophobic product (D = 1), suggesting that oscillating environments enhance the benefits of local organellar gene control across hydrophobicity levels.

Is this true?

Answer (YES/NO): NO